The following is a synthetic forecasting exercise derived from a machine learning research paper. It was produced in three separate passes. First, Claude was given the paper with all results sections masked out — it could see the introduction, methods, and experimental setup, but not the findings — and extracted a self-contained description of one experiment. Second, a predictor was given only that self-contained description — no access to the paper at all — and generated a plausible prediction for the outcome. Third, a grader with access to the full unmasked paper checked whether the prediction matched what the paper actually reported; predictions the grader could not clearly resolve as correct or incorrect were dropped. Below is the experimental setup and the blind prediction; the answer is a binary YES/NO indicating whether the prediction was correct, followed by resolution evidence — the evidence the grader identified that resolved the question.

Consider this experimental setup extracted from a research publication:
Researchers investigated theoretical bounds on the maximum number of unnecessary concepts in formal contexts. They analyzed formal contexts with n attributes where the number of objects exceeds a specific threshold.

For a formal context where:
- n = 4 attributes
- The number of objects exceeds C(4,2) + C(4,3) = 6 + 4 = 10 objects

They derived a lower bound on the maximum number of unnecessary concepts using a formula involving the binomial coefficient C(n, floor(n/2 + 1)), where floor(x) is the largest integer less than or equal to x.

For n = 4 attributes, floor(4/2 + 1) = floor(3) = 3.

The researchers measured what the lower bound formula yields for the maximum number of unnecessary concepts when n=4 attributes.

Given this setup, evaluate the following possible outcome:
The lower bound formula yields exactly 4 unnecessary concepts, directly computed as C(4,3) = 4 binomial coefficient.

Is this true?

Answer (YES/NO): YES